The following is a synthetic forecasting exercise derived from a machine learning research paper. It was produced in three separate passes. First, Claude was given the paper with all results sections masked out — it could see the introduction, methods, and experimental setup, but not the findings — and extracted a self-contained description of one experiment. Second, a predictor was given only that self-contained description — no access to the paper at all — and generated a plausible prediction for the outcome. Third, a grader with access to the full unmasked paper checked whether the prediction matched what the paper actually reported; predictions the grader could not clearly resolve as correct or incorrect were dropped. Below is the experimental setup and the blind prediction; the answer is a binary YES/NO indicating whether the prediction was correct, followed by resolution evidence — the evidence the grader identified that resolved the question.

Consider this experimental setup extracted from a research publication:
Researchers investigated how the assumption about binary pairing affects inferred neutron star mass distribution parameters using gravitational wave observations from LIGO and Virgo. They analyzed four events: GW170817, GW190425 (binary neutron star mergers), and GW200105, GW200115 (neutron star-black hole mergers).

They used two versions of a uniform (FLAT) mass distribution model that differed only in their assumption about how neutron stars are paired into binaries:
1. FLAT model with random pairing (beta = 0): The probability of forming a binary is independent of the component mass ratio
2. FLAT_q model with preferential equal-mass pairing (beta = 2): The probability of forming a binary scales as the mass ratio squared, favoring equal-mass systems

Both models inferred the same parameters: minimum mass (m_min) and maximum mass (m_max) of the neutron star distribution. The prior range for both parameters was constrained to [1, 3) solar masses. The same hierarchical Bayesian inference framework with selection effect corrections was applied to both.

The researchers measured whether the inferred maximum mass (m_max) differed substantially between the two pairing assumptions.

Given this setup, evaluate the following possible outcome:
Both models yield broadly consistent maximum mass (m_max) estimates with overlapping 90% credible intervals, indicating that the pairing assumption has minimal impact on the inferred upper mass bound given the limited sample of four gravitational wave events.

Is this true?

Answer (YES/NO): YES